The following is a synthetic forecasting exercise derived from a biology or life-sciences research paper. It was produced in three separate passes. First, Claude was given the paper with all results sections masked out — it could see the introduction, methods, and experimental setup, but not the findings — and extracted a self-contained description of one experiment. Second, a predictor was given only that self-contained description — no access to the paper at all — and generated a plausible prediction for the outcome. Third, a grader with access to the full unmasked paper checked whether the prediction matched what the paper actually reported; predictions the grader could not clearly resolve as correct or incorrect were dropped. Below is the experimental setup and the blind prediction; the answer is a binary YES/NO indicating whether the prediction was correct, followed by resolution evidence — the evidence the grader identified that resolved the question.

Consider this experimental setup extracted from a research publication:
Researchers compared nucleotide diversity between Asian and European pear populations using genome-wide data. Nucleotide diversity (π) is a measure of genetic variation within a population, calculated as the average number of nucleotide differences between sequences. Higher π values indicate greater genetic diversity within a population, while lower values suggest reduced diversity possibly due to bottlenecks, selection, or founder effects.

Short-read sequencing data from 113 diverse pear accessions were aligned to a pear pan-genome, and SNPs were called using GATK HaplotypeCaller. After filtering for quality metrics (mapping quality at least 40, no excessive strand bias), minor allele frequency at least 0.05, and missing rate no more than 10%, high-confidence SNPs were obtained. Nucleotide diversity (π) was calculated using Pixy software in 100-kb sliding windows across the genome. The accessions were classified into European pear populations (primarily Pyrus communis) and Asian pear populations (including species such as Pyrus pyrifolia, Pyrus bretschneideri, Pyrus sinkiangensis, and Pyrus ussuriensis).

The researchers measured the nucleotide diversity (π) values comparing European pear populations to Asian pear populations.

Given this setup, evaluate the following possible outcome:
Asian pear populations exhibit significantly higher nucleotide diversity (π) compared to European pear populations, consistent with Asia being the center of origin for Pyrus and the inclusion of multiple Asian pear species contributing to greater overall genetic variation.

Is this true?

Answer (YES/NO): NO